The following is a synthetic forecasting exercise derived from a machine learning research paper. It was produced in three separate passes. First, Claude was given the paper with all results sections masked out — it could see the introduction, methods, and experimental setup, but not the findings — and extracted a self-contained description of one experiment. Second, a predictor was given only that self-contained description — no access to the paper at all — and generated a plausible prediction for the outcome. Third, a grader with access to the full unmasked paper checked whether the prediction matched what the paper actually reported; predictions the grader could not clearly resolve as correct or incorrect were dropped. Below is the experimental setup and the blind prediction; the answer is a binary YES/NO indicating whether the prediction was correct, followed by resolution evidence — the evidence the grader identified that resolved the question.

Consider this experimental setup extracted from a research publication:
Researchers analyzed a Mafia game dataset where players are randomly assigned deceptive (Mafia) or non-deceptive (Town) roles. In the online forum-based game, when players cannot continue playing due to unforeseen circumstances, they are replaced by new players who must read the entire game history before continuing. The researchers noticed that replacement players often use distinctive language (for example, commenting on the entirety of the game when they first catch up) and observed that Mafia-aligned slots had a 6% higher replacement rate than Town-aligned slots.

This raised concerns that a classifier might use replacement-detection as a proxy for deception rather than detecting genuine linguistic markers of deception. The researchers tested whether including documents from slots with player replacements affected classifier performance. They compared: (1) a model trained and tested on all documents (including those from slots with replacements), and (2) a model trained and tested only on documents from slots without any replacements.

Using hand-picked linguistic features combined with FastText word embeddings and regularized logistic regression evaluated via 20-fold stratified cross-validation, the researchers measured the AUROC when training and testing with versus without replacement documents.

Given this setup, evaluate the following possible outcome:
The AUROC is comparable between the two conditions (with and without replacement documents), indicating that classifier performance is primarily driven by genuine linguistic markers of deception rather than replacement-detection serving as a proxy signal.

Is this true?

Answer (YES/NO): YES